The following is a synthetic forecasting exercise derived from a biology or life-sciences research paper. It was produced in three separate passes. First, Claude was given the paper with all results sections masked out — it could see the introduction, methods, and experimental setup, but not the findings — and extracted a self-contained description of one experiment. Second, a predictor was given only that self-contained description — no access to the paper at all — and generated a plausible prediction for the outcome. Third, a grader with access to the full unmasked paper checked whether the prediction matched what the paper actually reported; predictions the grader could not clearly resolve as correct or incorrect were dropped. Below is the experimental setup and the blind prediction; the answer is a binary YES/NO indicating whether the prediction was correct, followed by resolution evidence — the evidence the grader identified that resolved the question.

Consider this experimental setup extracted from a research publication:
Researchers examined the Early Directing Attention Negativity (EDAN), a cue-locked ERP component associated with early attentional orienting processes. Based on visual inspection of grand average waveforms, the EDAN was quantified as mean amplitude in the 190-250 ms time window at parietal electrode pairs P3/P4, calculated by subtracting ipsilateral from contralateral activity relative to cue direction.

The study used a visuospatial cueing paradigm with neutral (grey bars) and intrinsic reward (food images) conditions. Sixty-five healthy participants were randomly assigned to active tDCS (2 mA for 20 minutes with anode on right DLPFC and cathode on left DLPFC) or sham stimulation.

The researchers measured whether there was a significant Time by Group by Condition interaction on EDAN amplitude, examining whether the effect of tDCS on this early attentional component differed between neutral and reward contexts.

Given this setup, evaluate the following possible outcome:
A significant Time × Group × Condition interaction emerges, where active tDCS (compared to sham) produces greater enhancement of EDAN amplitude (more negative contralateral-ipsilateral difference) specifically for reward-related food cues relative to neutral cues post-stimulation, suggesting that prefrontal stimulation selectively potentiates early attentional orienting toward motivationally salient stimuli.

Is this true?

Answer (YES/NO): NO